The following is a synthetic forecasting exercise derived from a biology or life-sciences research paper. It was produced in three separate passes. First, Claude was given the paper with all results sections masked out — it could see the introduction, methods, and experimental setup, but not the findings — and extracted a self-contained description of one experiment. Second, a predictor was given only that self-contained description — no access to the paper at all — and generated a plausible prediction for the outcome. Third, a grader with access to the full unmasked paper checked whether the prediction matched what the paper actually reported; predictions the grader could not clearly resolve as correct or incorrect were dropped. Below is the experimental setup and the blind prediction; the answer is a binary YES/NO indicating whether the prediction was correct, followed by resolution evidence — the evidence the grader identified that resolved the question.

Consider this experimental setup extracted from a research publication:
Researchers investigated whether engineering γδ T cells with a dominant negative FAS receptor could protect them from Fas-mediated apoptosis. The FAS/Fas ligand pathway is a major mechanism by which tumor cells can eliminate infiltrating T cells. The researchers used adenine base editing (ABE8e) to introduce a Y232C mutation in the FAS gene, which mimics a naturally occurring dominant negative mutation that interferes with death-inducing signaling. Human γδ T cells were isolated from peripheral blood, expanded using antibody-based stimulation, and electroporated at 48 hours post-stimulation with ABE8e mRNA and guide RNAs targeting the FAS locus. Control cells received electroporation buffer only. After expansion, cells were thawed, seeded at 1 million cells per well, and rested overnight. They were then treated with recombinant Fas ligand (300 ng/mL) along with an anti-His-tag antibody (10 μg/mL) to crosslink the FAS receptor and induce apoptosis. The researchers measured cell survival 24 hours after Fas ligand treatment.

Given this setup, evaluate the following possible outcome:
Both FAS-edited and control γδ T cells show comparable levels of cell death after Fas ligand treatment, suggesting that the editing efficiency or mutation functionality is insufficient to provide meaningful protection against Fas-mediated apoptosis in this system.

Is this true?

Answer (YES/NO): NO